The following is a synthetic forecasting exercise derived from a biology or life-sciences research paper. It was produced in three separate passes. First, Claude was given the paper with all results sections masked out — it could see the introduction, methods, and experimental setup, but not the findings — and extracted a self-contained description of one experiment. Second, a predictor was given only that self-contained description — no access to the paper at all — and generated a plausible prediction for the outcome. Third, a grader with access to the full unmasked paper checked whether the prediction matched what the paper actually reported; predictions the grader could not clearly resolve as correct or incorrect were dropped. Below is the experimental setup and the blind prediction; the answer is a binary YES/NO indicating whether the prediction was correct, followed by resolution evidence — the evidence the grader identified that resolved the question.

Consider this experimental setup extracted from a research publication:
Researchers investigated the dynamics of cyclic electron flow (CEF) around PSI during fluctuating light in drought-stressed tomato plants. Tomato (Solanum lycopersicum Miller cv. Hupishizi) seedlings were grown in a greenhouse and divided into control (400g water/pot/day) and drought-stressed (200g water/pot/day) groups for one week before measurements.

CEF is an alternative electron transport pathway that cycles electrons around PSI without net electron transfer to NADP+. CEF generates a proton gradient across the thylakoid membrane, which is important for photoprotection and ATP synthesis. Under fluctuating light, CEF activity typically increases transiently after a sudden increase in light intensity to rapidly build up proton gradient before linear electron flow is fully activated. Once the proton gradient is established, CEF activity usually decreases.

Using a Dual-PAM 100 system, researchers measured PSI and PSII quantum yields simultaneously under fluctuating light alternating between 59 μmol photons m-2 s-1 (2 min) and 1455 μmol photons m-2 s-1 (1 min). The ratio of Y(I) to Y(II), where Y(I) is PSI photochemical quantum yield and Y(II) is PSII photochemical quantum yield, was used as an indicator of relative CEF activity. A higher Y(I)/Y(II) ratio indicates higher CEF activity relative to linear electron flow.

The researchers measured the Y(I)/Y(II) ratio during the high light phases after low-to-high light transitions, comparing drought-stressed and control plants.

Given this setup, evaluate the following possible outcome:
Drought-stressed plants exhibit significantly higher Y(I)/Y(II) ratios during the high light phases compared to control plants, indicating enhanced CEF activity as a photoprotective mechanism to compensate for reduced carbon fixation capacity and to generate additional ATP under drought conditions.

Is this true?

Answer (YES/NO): YES